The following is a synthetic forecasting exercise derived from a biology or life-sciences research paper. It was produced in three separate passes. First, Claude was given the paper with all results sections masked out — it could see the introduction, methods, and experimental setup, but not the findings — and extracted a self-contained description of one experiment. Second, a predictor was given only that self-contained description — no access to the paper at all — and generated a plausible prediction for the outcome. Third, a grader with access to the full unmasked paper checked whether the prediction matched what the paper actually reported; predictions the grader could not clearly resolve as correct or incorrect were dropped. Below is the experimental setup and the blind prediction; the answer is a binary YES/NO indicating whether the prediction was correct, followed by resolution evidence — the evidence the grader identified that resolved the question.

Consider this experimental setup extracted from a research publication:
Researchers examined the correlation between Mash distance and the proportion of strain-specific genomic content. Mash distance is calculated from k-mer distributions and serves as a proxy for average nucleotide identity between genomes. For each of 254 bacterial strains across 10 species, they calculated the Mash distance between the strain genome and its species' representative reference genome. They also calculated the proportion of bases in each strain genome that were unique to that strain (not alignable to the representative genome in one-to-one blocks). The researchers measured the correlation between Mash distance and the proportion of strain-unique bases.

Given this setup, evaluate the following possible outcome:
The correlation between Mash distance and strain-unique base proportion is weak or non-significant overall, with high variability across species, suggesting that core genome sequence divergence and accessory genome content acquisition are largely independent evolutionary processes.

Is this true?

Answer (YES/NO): NO